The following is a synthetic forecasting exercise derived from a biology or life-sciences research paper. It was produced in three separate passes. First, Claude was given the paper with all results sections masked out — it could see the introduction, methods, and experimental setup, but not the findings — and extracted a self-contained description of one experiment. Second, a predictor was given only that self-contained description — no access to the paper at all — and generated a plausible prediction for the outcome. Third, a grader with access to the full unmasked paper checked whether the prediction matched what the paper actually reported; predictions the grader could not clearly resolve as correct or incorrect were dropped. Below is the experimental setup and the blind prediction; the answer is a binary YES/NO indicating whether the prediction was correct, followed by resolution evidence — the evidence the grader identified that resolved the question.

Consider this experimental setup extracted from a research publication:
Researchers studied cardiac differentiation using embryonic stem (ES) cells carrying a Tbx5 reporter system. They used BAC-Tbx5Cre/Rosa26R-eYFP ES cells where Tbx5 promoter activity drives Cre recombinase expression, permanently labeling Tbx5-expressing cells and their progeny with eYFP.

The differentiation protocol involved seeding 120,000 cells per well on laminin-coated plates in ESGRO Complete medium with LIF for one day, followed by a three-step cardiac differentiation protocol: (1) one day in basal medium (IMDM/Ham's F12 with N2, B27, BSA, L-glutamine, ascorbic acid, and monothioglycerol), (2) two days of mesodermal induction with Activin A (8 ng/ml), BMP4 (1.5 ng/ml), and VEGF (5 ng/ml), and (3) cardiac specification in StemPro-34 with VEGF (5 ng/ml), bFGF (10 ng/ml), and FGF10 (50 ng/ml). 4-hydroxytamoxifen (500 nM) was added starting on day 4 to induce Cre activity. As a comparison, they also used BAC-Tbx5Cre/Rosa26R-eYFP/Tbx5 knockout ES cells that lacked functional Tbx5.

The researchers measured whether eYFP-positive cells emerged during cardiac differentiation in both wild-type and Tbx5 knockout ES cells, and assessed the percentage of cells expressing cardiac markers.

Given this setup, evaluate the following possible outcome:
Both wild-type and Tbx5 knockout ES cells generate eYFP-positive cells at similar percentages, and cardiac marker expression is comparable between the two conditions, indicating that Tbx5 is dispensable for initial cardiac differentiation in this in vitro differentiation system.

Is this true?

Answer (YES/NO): NO